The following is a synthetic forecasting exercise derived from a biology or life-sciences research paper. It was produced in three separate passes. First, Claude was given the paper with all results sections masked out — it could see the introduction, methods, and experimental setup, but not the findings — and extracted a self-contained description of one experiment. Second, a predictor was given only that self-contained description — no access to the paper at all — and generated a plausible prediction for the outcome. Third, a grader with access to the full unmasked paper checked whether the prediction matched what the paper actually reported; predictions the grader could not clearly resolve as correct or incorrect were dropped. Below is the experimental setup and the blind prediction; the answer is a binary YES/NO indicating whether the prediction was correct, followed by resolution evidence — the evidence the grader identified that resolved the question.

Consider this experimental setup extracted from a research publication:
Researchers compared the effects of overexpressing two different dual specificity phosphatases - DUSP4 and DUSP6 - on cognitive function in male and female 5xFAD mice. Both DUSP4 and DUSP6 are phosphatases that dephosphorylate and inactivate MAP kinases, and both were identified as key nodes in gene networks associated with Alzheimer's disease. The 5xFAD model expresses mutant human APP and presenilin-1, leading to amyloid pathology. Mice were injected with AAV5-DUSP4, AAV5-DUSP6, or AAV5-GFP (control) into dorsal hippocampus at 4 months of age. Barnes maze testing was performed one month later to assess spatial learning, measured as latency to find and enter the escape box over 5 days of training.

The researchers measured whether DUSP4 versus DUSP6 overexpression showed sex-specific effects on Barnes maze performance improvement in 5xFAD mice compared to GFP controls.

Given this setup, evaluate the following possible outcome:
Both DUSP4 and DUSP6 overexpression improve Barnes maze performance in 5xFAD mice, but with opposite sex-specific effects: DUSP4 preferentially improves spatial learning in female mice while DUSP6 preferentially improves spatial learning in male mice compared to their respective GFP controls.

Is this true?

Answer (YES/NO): YES